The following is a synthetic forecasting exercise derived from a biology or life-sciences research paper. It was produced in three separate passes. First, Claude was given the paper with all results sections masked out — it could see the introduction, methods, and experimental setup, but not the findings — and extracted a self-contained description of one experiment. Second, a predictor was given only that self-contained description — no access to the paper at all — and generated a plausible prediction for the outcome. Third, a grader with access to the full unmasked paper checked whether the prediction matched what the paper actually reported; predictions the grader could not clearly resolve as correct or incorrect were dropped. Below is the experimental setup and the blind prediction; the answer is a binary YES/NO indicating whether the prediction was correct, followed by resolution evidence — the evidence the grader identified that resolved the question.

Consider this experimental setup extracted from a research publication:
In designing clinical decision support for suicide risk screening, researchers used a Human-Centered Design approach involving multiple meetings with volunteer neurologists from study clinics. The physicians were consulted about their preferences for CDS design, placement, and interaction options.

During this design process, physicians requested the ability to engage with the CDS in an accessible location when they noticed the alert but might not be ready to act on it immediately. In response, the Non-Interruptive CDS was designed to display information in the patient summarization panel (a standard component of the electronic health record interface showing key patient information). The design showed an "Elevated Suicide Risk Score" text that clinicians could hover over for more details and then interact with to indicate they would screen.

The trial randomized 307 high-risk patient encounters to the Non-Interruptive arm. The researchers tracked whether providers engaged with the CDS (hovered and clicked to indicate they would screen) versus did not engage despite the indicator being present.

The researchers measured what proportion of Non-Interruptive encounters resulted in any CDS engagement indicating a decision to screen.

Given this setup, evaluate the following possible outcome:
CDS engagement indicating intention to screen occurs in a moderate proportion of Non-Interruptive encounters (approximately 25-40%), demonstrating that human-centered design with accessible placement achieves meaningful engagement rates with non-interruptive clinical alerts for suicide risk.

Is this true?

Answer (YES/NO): NO